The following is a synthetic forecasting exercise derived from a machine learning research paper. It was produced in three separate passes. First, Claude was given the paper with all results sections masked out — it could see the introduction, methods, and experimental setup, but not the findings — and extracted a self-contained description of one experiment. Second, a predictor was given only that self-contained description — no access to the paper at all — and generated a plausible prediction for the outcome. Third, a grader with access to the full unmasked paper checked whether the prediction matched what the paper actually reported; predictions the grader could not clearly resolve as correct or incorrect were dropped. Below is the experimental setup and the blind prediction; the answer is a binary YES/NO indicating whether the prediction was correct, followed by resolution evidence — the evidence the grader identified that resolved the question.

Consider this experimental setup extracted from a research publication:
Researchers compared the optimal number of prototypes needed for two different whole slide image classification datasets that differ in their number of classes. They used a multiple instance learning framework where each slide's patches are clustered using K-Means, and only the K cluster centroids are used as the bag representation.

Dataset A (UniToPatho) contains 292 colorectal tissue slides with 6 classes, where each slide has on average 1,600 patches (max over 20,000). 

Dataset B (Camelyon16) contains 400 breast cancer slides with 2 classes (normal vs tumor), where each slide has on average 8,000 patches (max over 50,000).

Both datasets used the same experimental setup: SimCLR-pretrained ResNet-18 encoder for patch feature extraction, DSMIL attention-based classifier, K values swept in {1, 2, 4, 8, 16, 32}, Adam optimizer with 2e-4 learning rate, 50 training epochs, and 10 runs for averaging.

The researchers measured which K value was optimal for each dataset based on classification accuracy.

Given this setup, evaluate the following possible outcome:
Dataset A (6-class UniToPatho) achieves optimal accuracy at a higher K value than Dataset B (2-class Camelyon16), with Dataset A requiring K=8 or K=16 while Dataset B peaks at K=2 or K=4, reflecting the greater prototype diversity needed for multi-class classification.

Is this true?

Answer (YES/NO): NO